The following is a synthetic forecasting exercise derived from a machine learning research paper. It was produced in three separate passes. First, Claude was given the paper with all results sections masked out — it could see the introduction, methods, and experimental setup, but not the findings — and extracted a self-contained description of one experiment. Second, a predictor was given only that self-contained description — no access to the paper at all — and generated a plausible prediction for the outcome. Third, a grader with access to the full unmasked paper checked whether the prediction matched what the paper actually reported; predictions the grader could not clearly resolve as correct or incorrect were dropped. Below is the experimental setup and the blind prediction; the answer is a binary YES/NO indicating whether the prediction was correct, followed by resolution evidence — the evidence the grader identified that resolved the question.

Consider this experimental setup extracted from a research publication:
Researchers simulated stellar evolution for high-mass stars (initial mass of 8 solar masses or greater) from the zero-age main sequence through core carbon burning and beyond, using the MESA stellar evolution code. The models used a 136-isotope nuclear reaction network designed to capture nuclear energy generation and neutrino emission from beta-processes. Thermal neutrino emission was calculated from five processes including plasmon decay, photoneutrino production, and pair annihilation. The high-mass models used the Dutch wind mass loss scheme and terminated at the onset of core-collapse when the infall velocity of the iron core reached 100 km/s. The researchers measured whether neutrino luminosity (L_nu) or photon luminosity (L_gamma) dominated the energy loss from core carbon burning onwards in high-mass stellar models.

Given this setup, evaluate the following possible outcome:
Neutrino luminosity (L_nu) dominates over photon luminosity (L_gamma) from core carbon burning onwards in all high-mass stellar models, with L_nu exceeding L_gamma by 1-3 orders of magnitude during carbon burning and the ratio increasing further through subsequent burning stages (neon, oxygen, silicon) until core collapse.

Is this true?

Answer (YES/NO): YES